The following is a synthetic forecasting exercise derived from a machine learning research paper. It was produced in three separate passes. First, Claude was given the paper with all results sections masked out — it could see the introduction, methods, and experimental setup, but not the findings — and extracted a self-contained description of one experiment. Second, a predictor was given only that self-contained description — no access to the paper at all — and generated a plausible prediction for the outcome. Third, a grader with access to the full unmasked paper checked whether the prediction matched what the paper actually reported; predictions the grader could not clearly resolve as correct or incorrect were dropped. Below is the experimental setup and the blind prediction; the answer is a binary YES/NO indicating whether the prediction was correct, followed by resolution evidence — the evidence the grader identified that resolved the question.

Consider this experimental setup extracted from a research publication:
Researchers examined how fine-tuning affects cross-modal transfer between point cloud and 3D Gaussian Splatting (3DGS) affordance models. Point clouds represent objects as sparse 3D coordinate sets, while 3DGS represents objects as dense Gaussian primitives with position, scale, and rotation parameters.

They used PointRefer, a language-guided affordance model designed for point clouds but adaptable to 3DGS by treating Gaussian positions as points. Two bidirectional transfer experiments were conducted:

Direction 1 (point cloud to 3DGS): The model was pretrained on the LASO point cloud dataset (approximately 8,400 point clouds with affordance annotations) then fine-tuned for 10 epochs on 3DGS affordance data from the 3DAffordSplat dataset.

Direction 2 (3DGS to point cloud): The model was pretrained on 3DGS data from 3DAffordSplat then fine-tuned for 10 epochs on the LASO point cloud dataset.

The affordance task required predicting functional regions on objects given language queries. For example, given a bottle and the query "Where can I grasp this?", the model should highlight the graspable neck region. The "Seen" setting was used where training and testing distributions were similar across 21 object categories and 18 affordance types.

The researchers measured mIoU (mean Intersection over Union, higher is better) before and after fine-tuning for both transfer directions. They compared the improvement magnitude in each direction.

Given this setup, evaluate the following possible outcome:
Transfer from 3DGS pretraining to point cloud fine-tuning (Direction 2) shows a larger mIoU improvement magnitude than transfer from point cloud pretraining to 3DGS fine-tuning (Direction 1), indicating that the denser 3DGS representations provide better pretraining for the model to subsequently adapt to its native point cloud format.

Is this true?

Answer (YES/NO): NO